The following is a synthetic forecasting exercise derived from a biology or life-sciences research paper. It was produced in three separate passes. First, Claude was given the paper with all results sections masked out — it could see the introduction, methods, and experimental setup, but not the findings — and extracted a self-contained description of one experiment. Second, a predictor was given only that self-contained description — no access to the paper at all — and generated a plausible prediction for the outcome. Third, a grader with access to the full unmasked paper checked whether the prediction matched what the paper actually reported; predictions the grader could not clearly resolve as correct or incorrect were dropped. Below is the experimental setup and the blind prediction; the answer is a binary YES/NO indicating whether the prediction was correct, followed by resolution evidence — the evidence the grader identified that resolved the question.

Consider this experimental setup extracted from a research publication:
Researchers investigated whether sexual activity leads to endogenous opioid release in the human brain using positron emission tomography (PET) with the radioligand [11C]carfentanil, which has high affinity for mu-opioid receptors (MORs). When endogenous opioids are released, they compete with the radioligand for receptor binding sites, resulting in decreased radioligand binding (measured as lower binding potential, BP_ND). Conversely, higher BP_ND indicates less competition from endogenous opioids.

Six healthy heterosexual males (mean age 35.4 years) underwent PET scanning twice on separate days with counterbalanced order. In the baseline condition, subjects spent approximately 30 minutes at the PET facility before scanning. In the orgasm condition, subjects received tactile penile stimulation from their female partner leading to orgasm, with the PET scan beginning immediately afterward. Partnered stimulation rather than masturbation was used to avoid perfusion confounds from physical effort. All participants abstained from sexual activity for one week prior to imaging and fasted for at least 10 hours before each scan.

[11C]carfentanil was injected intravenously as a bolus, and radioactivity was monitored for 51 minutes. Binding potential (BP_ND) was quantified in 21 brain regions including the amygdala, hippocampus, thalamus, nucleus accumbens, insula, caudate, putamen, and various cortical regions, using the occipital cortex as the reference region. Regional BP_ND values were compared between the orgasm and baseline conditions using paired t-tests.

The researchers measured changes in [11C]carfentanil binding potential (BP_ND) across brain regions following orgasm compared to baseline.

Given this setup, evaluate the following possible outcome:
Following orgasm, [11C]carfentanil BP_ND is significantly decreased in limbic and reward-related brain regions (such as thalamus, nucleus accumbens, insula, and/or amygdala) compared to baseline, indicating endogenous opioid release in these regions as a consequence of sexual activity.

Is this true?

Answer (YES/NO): NO